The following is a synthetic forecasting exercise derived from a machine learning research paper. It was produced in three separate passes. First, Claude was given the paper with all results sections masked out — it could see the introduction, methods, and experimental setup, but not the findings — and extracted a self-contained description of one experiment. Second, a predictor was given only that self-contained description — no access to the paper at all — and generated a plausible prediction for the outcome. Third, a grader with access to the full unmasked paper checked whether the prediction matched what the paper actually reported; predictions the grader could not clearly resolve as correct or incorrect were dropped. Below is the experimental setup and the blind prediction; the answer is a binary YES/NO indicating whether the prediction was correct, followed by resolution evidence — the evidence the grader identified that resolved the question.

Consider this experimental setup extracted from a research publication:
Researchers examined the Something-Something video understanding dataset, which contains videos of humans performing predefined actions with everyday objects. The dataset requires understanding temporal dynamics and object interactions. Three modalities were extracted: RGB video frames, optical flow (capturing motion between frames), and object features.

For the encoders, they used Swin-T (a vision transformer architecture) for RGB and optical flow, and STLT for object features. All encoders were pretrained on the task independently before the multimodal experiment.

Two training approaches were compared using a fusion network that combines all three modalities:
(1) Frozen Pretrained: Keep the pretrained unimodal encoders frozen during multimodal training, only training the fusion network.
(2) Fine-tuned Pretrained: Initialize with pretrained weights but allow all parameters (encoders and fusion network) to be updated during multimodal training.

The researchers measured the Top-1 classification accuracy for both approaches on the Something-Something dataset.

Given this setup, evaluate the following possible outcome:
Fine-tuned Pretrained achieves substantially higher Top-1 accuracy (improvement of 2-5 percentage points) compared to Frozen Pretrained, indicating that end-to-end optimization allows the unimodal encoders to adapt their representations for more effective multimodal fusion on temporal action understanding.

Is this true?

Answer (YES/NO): NO